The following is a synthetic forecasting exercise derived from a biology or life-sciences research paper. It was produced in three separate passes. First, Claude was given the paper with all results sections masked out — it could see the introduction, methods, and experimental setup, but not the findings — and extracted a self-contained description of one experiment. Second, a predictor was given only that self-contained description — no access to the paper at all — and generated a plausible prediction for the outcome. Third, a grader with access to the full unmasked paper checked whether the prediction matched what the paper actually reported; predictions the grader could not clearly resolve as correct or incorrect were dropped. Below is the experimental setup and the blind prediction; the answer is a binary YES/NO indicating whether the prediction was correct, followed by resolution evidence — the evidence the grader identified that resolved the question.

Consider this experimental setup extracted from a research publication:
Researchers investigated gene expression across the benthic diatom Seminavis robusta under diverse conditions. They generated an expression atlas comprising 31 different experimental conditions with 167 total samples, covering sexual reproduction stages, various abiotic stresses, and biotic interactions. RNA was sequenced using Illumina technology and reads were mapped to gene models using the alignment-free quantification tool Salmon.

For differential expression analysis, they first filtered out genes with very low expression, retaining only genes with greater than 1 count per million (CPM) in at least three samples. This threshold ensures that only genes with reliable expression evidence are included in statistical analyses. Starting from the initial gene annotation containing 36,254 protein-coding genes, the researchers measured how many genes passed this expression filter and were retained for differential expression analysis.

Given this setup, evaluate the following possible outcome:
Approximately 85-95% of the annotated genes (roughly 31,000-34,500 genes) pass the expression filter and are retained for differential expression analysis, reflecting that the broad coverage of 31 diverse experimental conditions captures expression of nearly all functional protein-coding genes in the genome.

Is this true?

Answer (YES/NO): YES